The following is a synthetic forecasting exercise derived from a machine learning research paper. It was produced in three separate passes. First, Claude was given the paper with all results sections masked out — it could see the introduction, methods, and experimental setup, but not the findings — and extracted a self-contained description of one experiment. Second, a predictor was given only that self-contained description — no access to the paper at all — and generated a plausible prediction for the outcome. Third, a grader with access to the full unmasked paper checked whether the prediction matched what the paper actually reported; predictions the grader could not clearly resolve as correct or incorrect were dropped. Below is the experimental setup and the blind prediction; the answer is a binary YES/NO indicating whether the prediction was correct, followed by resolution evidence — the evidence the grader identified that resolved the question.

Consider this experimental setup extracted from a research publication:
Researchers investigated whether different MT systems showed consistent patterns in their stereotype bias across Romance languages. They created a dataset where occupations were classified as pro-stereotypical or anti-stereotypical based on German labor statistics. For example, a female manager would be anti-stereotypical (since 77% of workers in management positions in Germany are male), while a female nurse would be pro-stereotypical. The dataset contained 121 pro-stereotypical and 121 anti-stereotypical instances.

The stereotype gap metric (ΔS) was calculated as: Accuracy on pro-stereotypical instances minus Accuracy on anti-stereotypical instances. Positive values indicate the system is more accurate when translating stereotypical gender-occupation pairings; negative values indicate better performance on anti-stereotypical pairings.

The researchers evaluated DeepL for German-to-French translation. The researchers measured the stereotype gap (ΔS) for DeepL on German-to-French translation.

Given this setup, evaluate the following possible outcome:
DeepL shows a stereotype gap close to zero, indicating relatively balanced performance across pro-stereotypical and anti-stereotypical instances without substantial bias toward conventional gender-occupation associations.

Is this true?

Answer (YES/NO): YES